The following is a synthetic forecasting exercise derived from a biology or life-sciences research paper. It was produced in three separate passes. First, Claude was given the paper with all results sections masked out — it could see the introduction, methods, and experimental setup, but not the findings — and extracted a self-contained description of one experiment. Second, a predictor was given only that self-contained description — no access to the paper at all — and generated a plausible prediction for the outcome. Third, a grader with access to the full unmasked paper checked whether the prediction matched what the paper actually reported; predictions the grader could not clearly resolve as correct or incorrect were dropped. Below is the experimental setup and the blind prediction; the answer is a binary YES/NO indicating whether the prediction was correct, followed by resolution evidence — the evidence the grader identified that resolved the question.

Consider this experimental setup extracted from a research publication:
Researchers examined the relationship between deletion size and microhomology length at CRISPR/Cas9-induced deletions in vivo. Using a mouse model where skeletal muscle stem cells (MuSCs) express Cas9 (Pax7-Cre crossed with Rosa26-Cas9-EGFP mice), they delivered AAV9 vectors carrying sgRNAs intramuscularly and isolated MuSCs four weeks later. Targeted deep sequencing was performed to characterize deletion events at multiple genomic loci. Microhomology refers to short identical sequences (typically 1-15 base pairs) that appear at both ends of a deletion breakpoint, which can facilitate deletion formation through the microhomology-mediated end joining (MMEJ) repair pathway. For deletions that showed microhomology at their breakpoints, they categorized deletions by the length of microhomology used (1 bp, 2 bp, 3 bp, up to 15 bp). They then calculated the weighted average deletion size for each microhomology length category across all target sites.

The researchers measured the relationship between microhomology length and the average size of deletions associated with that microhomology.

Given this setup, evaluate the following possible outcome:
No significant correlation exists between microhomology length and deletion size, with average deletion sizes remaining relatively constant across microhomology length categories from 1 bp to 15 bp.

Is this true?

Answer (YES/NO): NO